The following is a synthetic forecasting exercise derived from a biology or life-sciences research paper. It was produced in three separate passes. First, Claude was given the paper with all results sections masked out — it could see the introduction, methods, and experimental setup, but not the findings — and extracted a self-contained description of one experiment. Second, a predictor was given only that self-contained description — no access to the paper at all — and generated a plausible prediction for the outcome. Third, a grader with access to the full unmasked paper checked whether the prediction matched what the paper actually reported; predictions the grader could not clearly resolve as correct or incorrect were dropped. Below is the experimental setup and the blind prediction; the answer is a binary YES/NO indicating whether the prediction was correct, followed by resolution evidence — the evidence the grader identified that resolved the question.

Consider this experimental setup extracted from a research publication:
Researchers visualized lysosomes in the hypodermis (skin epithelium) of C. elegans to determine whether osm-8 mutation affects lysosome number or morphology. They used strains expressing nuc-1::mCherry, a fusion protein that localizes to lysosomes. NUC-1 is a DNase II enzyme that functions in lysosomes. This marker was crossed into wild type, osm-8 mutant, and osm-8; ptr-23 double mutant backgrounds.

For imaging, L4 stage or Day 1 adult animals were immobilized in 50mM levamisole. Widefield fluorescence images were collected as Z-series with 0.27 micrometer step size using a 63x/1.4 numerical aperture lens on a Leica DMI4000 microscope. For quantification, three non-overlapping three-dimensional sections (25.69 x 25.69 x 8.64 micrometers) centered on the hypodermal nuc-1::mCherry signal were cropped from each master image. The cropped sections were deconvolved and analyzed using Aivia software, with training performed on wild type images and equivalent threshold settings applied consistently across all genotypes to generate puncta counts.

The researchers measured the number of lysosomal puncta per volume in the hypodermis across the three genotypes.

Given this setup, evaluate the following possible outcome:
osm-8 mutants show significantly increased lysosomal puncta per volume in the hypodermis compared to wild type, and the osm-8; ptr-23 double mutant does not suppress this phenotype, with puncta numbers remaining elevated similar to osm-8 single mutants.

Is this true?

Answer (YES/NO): NO